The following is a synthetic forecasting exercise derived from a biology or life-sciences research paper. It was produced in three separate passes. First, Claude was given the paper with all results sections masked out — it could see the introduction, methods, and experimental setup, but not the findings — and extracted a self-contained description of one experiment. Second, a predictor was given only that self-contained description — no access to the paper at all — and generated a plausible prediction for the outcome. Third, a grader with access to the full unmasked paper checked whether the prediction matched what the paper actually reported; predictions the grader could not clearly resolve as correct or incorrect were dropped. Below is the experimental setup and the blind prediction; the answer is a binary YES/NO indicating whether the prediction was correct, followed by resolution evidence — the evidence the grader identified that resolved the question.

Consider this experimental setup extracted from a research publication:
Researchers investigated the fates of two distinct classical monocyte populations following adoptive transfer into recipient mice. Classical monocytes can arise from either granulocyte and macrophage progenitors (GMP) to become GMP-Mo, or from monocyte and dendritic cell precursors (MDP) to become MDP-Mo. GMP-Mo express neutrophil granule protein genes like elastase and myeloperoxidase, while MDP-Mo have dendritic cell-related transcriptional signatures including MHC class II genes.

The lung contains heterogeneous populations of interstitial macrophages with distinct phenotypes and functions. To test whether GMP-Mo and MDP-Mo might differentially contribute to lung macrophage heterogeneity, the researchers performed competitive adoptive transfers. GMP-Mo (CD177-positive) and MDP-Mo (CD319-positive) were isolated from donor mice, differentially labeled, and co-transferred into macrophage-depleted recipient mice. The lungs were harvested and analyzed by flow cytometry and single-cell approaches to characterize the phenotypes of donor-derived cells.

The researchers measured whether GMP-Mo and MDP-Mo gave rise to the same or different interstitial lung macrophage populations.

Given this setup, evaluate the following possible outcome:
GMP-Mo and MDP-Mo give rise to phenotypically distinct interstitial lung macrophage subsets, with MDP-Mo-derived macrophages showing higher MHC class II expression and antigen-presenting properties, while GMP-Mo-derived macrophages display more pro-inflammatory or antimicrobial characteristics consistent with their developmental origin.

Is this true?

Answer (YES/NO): NO